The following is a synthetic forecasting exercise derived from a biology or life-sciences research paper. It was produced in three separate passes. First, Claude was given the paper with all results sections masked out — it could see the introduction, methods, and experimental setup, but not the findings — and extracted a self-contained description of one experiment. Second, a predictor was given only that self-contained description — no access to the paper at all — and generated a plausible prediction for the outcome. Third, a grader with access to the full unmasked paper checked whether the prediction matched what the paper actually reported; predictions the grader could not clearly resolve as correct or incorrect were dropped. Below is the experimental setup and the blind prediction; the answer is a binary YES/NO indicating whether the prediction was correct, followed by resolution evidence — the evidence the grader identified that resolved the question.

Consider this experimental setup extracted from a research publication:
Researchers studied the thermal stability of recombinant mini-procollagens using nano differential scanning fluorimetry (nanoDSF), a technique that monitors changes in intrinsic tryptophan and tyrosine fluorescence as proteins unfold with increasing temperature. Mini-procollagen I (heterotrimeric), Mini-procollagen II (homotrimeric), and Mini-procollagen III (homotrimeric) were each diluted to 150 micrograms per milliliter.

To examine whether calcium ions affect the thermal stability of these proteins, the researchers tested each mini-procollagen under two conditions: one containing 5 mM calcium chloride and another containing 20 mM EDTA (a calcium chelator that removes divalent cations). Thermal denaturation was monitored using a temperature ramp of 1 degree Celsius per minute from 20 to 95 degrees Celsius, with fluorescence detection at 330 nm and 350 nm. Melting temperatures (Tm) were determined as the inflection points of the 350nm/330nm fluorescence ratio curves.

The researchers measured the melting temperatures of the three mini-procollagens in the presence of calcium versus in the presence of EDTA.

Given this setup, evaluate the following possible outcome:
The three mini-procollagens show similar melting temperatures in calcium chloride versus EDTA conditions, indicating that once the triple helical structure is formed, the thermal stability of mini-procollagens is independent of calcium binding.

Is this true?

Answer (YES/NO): NO